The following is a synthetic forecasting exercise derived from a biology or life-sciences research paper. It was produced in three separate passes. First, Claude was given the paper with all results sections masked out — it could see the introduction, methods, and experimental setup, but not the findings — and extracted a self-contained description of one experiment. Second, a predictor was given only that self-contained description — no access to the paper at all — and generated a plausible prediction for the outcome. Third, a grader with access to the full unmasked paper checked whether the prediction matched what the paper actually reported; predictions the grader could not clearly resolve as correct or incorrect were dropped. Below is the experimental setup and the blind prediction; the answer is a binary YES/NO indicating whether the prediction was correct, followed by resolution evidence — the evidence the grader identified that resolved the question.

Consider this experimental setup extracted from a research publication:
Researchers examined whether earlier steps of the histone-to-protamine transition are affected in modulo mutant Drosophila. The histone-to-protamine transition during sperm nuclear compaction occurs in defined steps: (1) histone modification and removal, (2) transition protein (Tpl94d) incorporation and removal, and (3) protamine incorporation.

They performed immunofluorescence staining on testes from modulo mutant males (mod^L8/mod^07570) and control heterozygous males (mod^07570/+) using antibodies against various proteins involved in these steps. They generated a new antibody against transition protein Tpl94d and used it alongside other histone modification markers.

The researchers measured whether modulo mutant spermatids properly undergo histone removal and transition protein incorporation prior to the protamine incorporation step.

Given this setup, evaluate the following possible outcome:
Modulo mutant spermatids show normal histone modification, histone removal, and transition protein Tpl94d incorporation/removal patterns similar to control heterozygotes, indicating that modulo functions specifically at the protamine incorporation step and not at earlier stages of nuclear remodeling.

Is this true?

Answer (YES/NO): YES